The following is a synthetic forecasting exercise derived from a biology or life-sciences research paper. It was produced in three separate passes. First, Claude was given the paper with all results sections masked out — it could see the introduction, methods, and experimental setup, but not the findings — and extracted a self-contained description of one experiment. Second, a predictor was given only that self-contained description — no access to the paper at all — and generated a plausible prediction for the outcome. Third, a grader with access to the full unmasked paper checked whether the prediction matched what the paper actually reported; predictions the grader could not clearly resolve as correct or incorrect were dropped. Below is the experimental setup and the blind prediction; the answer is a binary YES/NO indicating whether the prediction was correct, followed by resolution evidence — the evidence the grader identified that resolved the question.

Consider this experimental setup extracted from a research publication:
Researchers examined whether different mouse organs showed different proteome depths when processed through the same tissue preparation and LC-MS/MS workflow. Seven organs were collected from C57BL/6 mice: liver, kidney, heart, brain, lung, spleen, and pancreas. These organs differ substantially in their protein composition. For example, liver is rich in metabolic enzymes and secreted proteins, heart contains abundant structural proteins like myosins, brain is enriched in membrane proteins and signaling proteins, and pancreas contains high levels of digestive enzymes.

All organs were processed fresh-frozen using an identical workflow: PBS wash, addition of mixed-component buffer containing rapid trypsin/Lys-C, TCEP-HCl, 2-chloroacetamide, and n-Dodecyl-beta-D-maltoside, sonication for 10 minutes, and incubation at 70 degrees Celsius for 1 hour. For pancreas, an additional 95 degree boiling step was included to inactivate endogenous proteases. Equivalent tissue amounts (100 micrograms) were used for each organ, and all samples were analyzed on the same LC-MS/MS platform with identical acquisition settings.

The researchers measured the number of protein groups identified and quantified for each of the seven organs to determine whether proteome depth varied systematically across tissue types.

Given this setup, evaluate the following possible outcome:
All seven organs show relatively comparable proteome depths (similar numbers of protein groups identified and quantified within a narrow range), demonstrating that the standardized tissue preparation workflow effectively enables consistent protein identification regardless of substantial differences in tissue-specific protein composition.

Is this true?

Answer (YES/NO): NO